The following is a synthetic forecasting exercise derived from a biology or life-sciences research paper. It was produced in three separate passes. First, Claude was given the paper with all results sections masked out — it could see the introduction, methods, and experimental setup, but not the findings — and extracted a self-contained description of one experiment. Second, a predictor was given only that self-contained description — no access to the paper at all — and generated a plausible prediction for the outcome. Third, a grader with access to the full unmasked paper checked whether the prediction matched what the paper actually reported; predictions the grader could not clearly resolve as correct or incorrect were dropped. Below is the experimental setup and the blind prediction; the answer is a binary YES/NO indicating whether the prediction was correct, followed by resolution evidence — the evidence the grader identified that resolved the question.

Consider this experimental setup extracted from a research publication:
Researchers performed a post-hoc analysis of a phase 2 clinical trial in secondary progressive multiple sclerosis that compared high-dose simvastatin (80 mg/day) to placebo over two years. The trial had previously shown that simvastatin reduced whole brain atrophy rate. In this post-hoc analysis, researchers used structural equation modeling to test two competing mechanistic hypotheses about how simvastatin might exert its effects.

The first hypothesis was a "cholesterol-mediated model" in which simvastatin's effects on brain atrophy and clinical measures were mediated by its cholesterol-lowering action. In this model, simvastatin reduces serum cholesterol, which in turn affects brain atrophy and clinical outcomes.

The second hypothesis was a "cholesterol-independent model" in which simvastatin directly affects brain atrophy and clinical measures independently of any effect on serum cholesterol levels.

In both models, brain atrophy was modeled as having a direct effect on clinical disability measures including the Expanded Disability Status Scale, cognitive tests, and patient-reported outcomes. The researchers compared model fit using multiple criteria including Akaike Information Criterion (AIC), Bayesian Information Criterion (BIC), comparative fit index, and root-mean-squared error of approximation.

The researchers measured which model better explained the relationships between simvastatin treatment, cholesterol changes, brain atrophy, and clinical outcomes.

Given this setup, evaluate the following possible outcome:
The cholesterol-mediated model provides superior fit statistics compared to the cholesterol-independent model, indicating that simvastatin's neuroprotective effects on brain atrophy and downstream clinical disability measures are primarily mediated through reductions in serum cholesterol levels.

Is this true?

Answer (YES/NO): NO